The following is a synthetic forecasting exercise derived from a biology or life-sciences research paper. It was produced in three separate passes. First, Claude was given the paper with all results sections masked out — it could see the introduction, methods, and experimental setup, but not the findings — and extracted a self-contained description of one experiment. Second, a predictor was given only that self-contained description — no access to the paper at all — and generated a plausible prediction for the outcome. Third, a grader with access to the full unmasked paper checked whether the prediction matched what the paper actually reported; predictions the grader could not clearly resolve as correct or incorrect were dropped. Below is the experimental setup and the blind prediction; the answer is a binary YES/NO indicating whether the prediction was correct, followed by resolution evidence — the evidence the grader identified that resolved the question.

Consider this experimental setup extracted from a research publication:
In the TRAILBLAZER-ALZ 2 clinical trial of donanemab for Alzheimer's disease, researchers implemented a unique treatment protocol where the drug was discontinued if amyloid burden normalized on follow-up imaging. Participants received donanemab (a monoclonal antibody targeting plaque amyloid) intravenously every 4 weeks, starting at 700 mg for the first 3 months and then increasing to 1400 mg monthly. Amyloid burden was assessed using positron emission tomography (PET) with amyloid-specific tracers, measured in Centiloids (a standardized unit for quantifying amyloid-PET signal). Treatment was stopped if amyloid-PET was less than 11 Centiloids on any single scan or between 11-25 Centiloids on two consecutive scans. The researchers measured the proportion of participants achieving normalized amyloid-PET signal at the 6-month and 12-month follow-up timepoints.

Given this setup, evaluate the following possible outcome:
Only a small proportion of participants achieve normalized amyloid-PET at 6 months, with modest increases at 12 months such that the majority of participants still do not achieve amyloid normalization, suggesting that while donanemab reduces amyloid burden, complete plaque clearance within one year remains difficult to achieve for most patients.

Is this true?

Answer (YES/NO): NO